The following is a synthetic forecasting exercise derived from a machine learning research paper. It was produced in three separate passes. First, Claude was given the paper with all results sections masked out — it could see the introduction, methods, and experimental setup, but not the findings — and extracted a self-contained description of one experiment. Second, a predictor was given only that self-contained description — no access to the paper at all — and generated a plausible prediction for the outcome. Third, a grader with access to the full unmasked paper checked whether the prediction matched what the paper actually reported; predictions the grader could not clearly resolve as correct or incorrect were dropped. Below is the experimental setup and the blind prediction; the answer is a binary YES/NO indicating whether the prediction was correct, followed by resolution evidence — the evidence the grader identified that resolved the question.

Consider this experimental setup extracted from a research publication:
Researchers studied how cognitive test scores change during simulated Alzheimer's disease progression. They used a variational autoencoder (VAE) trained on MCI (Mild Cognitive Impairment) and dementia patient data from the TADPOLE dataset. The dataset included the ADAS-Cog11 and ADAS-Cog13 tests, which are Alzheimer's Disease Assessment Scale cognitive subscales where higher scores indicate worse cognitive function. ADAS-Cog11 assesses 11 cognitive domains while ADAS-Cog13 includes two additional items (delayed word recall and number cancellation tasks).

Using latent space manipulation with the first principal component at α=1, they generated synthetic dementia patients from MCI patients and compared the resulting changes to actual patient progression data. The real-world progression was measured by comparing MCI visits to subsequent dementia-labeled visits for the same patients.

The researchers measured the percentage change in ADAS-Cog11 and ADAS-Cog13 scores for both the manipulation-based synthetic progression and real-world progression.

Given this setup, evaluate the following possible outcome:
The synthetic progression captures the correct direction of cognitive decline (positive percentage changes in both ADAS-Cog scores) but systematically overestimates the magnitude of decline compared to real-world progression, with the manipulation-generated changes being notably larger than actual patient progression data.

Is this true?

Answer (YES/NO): NO